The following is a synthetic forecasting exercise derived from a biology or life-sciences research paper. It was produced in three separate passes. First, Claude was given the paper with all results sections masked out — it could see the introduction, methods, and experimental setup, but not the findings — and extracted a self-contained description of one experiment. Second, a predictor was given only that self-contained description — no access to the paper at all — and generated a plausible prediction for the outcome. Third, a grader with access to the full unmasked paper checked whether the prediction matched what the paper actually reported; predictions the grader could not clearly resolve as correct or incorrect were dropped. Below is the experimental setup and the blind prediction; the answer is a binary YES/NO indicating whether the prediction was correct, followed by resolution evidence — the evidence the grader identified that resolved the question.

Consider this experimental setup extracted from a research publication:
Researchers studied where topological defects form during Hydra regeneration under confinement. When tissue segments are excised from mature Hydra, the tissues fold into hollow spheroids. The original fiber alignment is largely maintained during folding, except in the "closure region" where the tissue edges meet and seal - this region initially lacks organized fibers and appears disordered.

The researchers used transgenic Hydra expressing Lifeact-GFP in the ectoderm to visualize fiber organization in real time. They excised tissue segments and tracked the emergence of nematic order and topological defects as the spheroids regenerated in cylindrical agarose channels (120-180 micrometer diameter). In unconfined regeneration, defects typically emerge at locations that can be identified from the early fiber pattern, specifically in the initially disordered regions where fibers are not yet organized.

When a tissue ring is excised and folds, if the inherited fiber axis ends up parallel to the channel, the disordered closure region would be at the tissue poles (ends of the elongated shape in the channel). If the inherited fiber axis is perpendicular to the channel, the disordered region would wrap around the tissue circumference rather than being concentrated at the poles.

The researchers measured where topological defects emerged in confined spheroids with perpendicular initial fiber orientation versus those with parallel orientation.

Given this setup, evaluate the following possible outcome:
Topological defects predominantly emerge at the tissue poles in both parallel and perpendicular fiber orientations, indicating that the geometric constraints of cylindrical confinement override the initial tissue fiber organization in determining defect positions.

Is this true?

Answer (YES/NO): NO